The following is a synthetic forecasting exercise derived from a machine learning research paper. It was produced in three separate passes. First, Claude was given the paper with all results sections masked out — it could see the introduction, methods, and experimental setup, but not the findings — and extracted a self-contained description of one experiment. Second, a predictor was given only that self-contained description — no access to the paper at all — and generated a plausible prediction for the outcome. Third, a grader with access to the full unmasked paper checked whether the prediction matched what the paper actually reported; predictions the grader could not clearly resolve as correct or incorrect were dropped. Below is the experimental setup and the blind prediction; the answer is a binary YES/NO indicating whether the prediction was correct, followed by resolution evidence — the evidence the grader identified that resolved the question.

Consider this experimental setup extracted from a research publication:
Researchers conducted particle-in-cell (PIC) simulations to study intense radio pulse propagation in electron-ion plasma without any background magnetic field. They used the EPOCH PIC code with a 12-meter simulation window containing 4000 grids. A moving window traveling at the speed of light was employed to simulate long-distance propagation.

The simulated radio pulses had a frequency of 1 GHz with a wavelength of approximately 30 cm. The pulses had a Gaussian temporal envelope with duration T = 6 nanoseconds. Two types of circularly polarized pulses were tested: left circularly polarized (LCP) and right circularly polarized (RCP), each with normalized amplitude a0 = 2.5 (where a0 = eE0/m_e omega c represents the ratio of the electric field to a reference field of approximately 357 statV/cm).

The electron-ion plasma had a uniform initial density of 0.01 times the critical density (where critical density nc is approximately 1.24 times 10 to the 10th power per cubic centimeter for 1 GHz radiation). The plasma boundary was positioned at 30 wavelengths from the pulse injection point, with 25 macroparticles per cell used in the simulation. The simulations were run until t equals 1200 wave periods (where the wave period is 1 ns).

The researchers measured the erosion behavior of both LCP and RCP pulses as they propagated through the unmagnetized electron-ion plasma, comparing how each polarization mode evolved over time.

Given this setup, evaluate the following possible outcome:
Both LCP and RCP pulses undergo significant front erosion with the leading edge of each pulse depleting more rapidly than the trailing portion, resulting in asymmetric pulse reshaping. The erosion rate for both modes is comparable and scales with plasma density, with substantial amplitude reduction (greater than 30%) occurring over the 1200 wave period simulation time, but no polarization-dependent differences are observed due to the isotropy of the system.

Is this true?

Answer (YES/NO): NO